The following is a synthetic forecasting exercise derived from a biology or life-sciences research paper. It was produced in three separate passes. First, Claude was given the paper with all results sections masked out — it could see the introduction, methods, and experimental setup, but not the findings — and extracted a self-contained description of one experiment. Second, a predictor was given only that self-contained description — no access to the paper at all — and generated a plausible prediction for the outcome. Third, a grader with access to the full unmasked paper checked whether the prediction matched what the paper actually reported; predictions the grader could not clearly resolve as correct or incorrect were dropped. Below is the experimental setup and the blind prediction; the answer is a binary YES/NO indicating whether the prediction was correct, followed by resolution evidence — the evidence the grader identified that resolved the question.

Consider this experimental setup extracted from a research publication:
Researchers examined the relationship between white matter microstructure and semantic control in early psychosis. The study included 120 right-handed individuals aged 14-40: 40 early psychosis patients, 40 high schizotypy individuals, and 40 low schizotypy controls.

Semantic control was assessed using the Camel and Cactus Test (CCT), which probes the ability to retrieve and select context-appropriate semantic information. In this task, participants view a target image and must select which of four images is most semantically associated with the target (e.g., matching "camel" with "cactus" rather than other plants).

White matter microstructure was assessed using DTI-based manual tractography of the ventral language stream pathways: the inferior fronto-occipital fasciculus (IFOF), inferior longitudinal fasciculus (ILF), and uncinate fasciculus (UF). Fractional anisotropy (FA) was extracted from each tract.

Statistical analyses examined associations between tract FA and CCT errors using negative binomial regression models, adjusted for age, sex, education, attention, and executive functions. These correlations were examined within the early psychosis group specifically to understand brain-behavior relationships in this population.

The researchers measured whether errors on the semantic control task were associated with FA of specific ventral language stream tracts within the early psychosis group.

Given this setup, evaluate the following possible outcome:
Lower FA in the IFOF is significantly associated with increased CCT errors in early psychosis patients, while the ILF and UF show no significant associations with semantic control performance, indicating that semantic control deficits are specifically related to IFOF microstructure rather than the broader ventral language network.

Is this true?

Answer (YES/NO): NO